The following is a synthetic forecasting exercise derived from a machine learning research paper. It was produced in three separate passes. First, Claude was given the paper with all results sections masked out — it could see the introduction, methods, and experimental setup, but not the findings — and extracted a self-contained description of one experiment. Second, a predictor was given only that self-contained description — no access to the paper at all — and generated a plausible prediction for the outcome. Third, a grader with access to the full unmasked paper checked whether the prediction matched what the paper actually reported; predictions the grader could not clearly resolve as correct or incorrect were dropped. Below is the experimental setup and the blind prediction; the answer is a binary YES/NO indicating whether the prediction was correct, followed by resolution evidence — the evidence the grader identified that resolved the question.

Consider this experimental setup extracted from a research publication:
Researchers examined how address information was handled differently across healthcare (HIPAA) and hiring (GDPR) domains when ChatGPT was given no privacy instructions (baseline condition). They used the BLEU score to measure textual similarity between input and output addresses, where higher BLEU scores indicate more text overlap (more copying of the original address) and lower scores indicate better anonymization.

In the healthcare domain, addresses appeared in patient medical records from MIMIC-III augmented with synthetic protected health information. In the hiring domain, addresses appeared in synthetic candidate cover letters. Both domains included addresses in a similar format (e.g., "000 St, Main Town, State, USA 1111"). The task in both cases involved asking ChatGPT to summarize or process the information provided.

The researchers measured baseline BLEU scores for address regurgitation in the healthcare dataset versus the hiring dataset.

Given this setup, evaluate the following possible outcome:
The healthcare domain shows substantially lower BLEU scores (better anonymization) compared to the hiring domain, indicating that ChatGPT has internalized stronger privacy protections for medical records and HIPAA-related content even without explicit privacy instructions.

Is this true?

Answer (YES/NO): YES